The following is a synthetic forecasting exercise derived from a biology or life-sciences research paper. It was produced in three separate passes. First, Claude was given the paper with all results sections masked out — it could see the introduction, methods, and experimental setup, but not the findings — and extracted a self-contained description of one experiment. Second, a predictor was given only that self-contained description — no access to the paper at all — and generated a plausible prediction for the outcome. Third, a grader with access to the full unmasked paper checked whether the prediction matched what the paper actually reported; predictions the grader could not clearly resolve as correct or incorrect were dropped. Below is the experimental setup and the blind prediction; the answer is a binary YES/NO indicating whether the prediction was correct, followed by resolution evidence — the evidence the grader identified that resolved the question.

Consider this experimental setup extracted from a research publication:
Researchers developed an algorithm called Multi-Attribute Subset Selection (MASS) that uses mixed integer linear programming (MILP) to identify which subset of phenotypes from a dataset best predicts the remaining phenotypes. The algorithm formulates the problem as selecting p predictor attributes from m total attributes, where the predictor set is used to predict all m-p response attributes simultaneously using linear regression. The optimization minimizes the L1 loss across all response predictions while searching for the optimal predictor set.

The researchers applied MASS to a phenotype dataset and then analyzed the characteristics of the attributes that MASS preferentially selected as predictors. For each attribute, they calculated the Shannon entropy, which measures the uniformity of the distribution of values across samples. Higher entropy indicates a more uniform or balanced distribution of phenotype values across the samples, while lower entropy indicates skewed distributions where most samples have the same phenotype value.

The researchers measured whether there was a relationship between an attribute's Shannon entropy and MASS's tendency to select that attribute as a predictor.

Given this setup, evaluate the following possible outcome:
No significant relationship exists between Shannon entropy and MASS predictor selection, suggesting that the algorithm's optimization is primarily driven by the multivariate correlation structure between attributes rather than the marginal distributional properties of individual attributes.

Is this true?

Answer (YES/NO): NO